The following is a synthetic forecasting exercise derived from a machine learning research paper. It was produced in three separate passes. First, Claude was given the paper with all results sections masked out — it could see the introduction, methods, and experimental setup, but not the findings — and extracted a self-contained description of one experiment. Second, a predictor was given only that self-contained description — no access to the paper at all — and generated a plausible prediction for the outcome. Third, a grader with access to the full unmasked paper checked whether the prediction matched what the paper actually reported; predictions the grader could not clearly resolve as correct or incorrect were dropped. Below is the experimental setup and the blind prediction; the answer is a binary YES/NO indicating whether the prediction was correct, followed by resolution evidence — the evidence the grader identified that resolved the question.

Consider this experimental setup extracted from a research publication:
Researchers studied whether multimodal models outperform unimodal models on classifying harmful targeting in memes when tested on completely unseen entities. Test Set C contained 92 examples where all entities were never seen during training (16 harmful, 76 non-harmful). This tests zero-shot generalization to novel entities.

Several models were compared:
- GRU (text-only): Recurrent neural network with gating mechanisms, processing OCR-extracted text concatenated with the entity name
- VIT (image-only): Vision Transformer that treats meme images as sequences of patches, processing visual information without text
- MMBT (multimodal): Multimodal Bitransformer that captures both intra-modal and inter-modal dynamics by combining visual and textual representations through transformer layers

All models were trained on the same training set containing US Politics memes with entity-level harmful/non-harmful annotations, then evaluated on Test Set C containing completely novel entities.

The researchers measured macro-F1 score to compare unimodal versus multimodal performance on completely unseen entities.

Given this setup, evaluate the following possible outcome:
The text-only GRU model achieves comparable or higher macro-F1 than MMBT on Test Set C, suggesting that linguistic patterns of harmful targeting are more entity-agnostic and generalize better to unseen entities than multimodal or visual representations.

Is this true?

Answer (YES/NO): NO